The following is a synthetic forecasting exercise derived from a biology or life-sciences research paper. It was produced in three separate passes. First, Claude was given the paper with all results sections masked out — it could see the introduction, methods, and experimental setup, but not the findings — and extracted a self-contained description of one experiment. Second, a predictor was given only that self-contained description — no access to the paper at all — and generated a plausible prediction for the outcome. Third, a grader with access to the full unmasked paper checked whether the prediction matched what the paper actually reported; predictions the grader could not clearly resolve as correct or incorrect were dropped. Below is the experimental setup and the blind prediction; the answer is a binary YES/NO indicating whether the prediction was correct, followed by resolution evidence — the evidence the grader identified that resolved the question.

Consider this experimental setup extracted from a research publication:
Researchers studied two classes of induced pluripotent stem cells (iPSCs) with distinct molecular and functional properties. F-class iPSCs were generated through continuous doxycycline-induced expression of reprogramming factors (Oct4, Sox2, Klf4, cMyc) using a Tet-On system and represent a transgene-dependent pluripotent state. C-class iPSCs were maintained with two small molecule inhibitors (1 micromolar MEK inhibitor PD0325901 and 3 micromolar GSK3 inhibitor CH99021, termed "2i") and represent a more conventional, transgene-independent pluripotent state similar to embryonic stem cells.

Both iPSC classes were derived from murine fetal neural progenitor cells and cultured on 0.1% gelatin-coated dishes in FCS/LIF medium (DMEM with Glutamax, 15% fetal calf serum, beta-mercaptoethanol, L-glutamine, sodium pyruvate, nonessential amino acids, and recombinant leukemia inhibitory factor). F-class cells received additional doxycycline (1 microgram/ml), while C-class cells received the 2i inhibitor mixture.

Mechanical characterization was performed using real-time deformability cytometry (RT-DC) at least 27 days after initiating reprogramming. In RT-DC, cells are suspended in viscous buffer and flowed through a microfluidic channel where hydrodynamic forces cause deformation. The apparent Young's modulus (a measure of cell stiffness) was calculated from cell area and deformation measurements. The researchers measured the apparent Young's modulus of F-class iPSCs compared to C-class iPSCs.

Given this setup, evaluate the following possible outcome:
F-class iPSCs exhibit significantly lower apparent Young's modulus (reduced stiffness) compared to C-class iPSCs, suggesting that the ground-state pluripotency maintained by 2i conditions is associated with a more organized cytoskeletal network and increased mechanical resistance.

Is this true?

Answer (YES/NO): YES